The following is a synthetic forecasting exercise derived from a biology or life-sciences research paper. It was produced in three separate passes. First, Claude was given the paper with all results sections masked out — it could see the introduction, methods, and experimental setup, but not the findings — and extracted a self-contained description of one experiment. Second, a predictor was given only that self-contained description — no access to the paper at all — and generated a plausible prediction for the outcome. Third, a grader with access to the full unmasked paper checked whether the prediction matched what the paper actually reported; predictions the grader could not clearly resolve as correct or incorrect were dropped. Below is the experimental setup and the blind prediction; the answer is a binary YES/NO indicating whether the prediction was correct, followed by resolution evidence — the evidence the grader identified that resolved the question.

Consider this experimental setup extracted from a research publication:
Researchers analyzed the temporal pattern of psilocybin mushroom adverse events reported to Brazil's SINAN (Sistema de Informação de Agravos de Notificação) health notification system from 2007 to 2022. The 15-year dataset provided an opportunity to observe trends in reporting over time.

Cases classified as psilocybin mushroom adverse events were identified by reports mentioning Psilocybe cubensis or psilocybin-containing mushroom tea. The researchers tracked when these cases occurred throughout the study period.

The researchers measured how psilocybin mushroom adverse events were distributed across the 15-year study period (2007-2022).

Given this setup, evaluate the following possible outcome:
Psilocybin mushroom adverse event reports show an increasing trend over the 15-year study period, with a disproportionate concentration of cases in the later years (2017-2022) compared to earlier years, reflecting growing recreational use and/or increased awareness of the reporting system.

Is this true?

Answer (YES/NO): YES